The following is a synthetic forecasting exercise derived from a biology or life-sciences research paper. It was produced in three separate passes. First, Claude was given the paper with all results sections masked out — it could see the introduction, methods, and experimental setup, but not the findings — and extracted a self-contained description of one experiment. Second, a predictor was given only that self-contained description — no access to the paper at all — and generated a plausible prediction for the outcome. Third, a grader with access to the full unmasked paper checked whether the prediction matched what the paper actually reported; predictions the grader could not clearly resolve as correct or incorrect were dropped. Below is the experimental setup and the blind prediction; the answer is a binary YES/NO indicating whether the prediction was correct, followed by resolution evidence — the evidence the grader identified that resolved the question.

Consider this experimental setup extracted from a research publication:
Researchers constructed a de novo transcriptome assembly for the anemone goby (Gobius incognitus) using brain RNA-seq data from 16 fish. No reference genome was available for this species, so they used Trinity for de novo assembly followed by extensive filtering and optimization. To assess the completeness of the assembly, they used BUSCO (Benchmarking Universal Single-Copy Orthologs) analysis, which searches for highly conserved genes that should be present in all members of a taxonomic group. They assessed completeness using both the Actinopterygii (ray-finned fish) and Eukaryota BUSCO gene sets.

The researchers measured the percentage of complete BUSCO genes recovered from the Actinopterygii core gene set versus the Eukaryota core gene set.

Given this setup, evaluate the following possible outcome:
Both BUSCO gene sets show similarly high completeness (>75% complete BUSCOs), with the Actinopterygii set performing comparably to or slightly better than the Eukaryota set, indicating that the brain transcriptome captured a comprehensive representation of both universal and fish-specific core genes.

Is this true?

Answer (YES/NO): NO